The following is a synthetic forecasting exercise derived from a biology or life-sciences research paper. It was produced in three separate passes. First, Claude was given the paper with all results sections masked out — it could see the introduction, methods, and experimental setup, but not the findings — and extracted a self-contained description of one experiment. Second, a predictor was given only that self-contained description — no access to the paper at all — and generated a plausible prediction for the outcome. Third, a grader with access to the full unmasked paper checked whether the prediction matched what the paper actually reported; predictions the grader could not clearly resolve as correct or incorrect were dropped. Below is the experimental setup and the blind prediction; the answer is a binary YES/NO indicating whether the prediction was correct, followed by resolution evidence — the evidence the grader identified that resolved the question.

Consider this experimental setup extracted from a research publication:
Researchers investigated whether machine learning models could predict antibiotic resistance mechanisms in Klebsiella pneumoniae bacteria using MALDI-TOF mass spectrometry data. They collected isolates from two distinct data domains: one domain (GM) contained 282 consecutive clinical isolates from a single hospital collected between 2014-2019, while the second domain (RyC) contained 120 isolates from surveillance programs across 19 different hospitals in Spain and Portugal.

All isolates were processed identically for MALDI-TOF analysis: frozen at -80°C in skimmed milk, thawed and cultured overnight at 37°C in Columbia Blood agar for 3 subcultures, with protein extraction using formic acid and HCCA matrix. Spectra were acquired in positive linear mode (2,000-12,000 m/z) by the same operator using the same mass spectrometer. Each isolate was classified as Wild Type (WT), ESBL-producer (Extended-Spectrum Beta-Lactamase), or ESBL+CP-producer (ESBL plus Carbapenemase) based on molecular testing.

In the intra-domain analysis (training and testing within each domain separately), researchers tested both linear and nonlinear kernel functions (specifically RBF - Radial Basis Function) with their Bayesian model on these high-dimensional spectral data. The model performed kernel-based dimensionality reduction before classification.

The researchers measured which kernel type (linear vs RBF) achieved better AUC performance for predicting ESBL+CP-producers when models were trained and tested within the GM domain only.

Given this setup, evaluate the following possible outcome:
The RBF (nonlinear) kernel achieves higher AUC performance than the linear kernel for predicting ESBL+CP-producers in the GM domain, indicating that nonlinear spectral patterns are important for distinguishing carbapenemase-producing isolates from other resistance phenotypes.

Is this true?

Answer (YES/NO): YES